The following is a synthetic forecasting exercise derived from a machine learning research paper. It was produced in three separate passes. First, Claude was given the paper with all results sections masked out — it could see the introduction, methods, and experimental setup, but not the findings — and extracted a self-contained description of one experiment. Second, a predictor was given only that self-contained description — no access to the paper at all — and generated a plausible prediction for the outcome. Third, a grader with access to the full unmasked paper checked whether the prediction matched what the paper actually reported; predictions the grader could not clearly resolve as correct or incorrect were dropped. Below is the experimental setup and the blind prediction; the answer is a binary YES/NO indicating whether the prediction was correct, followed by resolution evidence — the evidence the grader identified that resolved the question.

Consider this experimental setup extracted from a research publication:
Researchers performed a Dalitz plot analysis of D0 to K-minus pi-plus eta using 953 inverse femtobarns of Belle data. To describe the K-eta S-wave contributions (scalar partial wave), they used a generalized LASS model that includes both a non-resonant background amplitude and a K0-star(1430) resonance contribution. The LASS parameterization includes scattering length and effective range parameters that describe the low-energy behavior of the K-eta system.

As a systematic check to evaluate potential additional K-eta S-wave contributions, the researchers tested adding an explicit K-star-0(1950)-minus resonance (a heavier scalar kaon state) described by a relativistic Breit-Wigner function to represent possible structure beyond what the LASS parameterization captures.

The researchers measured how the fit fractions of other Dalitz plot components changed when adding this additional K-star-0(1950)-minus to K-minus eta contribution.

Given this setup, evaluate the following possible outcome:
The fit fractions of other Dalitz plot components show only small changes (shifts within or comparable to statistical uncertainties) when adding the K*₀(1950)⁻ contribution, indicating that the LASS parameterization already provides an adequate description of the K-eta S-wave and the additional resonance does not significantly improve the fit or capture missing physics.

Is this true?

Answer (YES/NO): YES